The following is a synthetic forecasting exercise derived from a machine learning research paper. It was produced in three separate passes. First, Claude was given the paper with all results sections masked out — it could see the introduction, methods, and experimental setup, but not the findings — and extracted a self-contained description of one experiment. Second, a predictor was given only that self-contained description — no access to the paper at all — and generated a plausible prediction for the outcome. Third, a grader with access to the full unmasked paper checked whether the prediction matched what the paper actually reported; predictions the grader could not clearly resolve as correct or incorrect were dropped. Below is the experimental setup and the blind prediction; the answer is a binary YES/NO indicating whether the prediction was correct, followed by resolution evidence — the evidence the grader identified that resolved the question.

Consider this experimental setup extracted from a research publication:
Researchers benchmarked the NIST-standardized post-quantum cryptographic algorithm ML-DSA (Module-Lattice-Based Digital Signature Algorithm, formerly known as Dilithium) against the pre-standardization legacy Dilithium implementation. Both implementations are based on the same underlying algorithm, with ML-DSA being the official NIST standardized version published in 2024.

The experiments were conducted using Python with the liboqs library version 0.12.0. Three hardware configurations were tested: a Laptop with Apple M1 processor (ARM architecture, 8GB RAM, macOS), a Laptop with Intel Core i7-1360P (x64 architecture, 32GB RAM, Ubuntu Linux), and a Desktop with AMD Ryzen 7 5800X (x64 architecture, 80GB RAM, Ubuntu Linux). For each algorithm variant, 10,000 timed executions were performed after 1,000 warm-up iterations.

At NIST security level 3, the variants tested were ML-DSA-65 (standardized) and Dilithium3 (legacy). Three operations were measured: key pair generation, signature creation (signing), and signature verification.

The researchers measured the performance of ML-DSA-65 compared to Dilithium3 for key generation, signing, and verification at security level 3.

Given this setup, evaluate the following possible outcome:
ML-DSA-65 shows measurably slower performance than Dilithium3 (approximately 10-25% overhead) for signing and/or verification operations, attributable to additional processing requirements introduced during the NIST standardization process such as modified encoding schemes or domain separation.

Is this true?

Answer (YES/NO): NO